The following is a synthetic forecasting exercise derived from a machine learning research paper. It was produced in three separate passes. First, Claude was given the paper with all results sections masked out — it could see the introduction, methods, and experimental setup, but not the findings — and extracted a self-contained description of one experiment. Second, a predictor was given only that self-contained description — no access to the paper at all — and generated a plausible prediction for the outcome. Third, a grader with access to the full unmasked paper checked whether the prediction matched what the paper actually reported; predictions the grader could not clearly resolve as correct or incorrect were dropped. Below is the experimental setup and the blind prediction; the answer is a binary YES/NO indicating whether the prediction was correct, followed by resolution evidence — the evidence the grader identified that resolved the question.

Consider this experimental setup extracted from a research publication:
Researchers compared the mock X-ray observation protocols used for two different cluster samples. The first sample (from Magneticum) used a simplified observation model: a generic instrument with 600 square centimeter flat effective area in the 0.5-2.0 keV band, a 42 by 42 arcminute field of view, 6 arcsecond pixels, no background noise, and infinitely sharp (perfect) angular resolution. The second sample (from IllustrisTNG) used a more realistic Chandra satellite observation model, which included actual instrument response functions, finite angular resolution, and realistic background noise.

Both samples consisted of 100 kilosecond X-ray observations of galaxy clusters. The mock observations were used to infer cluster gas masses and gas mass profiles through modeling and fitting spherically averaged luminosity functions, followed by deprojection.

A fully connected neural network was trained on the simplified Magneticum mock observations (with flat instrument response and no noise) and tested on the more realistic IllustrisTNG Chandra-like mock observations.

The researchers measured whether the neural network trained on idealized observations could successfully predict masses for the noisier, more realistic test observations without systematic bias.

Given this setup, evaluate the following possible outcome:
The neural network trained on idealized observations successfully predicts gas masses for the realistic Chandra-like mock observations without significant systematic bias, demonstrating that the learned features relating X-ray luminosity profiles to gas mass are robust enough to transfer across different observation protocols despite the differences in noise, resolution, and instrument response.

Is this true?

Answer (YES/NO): NO